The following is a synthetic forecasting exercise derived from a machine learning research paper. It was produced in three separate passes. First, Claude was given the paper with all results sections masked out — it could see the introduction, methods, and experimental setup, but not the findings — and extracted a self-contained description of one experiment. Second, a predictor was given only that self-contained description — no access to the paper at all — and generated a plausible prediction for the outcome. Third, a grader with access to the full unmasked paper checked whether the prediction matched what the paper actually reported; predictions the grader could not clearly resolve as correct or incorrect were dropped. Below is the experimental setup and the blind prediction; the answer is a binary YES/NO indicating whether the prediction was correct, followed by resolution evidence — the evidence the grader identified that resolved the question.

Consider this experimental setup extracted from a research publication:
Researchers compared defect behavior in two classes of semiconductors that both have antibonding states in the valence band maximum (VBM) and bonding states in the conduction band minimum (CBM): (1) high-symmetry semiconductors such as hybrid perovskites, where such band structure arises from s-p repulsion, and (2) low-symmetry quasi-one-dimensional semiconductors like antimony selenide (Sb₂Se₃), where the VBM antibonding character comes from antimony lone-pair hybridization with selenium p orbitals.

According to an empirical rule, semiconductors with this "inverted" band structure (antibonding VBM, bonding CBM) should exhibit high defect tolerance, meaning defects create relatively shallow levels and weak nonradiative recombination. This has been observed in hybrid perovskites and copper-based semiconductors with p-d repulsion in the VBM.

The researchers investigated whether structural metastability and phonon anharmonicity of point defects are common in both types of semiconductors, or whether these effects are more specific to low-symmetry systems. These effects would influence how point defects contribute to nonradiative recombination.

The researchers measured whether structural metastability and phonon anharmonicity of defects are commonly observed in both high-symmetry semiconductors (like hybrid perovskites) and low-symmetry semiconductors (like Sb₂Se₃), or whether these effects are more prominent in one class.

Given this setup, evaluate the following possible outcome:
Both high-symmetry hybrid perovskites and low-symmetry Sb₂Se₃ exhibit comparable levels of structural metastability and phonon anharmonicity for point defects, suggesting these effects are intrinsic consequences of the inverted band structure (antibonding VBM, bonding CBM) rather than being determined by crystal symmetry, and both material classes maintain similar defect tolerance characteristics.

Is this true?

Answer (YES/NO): NO